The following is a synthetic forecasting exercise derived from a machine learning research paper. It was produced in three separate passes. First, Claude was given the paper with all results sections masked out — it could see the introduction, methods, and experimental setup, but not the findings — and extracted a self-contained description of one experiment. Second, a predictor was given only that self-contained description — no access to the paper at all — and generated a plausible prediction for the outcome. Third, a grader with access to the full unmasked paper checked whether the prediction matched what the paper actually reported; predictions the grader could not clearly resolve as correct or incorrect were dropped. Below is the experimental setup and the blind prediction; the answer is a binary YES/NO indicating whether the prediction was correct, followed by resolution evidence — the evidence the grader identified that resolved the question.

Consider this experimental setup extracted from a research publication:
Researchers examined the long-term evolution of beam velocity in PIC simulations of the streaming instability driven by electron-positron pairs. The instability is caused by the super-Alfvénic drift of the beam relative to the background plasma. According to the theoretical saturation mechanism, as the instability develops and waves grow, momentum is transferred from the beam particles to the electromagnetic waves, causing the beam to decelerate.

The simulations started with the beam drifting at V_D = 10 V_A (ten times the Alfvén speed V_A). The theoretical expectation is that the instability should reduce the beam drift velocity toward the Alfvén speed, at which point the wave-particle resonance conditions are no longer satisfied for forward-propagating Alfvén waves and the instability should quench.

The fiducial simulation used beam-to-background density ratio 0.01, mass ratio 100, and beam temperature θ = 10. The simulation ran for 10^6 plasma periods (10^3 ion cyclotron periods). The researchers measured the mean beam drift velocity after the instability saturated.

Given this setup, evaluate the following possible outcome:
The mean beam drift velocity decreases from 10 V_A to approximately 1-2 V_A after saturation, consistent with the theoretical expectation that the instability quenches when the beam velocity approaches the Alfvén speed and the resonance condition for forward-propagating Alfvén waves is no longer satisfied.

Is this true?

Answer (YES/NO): YES